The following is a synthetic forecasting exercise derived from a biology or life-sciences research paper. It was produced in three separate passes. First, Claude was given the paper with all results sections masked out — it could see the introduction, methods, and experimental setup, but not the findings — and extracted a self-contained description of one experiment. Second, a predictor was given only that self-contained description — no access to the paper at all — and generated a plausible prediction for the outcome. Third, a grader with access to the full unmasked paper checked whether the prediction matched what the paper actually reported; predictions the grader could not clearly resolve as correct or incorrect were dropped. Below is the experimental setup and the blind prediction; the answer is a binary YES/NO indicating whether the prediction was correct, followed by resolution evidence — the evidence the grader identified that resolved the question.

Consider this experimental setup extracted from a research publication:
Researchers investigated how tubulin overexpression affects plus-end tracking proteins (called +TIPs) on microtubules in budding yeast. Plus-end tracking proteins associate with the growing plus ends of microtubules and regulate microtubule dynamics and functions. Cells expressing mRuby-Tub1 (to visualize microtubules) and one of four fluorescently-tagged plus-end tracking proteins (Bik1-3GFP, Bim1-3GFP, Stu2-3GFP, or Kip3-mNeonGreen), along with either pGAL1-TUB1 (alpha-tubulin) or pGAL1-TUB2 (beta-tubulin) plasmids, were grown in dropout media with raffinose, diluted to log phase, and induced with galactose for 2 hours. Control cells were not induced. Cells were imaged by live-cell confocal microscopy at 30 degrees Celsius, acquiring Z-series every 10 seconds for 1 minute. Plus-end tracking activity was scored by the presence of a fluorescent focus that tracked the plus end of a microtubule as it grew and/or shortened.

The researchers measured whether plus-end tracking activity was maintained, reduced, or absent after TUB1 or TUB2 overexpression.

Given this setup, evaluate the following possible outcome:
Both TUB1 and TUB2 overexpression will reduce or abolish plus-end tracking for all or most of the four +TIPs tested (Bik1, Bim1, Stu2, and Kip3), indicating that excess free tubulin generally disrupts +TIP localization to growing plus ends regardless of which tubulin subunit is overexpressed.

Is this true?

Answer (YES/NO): NO